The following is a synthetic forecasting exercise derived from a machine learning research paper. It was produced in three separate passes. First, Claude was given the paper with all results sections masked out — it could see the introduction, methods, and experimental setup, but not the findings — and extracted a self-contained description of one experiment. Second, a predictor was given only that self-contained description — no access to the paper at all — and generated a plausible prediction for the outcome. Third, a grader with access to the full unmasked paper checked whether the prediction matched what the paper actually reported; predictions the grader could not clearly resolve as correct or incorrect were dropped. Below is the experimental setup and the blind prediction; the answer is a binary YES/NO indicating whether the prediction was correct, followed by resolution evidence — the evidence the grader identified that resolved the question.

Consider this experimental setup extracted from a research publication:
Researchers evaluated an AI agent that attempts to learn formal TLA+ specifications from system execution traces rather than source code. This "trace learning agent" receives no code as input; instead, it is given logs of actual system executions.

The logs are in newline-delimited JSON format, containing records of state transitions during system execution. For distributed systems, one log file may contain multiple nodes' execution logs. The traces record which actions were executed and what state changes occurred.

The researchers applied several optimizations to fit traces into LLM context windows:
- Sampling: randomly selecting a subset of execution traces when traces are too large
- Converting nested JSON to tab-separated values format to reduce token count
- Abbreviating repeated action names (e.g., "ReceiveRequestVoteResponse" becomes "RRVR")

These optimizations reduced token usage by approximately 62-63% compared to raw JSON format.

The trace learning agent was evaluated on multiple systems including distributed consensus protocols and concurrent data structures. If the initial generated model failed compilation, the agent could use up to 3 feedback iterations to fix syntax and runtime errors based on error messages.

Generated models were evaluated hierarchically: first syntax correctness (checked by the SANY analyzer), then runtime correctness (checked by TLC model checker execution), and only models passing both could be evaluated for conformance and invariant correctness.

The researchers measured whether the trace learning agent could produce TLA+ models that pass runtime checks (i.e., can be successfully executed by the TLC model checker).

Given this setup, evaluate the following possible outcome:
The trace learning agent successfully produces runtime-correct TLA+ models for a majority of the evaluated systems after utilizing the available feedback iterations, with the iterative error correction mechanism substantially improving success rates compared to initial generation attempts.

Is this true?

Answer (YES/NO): NO